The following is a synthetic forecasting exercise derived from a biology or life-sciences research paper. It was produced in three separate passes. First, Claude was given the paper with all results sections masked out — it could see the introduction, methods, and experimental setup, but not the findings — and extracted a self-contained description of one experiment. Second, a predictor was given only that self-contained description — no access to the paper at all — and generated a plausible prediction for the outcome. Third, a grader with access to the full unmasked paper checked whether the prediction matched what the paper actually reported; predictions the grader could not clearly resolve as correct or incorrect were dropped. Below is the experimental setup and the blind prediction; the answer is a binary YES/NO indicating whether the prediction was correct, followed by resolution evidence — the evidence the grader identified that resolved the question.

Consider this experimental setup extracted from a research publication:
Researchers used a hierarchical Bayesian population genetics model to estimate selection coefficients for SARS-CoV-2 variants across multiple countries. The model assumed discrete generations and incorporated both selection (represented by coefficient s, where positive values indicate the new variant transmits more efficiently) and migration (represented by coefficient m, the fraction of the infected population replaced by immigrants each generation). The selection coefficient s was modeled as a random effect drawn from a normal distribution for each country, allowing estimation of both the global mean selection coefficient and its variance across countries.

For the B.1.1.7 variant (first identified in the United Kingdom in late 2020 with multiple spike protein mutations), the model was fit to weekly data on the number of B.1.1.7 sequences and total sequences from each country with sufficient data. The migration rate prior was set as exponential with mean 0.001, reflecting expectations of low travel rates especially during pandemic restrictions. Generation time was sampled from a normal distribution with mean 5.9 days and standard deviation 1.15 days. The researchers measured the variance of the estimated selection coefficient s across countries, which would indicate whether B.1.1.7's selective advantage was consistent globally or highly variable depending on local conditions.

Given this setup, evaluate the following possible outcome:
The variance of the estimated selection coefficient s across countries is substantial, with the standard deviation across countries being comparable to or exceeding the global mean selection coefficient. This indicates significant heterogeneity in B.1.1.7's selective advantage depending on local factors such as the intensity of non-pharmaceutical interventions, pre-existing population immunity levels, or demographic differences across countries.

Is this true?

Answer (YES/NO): YES